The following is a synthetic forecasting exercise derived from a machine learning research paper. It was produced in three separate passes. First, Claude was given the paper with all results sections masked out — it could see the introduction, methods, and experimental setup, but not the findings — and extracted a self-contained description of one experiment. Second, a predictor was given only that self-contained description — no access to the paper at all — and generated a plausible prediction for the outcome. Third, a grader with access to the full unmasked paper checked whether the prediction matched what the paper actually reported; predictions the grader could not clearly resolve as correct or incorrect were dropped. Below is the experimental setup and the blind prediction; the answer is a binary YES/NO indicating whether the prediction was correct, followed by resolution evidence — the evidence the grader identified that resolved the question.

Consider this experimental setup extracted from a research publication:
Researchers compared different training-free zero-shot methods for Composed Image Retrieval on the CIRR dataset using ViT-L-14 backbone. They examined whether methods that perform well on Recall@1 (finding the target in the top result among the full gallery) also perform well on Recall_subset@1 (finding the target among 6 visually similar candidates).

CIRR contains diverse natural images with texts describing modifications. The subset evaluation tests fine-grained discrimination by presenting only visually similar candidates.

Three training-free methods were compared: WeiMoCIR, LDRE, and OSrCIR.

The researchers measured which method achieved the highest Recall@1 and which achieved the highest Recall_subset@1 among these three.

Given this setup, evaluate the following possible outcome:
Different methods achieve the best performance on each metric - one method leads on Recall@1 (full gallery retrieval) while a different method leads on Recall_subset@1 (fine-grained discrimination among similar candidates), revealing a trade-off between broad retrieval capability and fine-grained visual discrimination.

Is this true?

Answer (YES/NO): YES